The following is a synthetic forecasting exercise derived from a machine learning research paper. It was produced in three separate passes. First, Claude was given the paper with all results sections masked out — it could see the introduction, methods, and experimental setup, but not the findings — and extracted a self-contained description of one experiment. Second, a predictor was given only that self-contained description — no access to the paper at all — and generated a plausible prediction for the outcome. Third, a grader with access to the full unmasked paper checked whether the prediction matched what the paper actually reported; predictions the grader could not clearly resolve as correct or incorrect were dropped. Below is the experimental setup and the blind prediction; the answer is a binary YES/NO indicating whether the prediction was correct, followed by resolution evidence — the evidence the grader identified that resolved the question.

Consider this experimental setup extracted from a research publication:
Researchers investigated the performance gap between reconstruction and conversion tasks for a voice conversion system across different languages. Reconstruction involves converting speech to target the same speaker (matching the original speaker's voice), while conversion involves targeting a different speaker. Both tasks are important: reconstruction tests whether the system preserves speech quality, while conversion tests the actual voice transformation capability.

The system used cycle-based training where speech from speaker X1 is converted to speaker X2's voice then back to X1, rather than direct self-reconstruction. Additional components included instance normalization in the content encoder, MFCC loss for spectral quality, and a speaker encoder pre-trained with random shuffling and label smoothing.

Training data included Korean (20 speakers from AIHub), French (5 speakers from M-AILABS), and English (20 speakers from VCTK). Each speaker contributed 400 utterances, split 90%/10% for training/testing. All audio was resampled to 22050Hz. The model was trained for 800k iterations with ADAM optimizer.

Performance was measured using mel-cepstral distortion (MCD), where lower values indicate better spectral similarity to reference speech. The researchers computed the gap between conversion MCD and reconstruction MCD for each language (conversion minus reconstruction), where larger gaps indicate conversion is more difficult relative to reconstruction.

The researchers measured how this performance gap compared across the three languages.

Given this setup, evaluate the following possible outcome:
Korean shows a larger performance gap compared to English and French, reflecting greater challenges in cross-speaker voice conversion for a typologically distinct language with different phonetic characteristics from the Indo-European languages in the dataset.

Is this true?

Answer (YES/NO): YES